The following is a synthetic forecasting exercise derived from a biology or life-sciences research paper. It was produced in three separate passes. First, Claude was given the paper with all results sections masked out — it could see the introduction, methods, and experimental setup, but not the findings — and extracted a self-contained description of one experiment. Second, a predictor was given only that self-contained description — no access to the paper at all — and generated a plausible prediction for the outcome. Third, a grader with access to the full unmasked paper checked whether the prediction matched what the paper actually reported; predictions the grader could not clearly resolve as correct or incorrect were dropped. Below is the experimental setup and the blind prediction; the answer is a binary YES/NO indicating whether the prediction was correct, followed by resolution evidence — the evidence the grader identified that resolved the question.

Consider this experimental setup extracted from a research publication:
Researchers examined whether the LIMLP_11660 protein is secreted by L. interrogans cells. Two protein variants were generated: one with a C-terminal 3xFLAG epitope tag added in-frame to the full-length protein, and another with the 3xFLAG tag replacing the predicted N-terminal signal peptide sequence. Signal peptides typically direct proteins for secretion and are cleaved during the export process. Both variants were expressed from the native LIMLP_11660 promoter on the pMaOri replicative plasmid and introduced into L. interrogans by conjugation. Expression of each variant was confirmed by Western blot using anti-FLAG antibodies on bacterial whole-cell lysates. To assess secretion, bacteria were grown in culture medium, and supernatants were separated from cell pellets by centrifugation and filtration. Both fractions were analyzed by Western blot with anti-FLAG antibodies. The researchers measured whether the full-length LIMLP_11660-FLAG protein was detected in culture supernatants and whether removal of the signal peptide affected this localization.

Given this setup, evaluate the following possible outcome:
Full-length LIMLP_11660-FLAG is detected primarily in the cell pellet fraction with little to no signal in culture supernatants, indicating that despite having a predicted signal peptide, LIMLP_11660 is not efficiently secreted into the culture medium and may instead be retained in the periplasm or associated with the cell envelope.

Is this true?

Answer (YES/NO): NO